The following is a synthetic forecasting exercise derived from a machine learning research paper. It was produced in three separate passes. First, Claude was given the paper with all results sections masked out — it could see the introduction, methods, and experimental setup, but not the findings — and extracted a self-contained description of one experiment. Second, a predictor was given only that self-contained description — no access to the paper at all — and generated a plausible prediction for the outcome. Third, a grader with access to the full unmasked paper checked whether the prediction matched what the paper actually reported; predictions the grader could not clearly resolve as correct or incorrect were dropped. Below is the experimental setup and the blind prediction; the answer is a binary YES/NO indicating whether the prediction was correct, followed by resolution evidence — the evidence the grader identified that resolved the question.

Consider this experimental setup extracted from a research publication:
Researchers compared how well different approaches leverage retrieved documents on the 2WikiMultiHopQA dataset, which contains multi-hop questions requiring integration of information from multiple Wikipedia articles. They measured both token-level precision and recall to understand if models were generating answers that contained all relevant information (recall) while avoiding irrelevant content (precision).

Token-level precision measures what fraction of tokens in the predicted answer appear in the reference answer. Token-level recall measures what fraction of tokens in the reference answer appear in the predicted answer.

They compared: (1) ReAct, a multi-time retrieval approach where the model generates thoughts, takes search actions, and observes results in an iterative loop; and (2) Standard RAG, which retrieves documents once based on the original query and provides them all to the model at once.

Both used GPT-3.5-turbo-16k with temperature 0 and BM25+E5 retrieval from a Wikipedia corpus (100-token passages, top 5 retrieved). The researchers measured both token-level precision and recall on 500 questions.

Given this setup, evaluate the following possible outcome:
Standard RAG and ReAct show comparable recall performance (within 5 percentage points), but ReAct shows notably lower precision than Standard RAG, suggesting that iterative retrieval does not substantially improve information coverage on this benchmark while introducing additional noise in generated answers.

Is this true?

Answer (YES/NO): NO